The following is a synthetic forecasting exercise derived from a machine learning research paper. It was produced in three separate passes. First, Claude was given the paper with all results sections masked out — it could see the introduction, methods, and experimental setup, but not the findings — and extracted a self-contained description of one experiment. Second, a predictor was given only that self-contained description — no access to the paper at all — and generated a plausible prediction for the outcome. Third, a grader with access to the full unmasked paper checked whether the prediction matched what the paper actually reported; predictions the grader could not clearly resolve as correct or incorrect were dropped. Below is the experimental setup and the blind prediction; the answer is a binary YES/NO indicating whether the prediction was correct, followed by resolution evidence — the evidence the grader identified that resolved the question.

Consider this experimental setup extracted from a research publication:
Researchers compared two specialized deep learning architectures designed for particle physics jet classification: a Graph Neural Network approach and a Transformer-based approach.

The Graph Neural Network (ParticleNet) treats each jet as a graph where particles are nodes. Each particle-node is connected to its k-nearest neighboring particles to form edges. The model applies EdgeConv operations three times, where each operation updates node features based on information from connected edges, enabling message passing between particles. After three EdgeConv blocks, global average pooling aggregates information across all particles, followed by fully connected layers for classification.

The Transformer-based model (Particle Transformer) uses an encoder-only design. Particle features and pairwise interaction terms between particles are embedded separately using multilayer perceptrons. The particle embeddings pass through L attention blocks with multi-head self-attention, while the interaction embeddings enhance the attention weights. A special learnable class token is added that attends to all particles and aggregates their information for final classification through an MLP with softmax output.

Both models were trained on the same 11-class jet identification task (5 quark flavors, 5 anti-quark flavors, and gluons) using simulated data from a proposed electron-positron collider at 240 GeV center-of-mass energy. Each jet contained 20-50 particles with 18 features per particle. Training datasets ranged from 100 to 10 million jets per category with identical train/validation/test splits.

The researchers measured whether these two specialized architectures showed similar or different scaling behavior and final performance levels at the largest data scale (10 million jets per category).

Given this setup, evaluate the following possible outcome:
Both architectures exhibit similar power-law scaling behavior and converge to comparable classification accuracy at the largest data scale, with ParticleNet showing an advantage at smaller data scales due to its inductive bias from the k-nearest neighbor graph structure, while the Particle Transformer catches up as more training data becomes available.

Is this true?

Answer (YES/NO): NO